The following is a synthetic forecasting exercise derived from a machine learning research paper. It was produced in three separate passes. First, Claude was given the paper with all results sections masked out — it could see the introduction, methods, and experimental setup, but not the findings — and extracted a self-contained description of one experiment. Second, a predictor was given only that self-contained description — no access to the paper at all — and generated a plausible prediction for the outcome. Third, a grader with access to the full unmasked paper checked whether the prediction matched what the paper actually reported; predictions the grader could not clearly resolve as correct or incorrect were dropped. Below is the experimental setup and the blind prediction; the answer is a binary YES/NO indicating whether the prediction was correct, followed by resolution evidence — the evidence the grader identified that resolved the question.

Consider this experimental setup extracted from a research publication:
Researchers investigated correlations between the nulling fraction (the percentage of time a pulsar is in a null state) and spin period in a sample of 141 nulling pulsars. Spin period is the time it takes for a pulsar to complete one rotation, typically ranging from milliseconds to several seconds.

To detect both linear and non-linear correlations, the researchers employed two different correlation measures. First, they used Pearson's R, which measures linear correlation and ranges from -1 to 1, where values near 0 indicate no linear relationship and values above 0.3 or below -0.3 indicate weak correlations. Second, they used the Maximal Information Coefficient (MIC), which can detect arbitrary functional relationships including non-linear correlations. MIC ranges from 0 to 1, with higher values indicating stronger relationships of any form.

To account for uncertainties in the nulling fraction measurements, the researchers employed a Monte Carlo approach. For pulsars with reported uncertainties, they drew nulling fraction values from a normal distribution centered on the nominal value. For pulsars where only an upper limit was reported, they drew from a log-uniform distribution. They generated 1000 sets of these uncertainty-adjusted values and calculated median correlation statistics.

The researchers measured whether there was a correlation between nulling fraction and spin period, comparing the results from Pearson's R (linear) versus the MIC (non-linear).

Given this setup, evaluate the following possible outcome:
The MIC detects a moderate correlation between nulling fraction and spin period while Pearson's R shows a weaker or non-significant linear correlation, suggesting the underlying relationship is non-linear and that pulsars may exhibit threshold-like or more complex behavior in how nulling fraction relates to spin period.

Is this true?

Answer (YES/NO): NO